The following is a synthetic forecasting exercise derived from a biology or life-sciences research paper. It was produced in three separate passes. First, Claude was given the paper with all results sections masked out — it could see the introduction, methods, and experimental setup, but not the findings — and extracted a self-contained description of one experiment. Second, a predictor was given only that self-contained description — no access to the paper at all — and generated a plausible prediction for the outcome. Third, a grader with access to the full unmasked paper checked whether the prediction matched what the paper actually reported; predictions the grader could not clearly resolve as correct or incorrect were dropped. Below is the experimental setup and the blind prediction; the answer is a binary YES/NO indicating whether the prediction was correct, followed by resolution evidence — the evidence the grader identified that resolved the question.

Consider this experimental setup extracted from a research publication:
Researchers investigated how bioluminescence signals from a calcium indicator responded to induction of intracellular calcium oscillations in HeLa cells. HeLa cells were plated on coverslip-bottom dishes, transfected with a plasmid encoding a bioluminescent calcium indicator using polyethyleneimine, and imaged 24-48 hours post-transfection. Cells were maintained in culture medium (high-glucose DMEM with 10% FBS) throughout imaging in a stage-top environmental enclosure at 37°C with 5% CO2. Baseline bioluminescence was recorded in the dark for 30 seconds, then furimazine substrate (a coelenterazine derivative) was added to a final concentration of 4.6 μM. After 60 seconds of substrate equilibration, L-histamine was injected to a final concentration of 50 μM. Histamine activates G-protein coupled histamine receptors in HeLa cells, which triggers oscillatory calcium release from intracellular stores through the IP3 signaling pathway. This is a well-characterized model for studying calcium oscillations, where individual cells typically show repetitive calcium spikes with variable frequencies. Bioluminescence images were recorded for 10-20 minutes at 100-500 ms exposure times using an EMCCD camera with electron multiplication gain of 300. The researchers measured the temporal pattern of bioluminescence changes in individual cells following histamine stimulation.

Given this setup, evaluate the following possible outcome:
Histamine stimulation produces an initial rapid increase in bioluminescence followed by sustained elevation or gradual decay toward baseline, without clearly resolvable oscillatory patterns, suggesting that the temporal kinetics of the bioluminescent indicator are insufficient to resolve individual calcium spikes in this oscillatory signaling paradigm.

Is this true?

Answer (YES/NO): NO